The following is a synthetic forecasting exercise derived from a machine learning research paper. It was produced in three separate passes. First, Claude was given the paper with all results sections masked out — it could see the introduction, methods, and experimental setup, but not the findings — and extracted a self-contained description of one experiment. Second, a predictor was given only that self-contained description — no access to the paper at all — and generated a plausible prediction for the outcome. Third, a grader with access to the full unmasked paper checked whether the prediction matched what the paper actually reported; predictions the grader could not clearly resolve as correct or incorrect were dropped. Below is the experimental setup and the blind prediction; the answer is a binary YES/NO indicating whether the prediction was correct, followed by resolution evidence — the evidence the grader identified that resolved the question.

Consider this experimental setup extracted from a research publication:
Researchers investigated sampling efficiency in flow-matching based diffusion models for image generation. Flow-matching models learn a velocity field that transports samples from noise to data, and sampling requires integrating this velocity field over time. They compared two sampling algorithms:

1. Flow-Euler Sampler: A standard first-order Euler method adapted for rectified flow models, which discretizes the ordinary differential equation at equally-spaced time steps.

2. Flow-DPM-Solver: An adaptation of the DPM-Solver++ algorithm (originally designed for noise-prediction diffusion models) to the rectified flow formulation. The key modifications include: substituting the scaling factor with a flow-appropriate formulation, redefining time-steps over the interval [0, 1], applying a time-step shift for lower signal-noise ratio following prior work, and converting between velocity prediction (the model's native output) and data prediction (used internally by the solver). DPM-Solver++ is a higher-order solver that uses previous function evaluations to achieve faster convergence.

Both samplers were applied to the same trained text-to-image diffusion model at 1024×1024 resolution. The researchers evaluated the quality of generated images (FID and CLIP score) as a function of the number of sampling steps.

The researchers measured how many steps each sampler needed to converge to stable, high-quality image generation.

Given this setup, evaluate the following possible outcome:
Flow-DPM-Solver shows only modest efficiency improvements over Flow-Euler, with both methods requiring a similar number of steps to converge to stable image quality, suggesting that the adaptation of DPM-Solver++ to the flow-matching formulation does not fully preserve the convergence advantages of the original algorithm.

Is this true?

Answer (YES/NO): NO